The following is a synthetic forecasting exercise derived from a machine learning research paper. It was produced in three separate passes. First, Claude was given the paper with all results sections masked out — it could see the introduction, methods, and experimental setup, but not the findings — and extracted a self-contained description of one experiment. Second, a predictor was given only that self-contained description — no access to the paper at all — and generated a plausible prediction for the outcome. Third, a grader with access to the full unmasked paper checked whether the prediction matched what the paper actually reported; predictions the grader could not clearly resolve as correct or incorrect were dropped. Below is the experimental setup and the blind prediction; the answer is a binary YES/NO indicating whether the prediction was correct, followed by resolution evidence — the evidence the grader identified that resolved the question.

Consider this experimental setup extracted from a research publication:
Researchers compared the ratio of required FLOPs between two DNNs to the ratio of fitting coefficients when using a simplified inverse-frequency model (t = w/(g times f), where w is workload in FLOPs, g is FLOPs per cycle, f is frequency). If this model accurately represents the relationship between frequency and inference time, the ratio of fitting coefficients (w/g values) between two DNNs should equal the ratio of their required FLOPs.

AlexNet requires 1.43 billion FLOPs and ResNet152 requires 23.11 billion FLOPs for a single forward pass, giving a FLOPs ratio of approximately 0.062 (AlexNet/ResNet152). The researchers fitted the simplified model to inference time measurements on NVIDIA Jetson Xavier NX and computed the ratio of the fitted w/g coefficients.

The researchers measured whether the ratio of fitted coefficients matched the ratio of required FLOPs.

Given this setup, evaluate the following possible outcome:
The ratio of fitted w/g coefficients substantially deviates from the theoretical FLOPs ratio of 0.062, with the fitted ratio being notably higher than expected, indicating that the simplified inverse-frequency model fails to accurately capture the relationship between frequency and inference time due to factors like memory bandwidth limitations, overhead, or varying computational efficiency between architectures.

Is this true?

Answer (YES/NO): YES